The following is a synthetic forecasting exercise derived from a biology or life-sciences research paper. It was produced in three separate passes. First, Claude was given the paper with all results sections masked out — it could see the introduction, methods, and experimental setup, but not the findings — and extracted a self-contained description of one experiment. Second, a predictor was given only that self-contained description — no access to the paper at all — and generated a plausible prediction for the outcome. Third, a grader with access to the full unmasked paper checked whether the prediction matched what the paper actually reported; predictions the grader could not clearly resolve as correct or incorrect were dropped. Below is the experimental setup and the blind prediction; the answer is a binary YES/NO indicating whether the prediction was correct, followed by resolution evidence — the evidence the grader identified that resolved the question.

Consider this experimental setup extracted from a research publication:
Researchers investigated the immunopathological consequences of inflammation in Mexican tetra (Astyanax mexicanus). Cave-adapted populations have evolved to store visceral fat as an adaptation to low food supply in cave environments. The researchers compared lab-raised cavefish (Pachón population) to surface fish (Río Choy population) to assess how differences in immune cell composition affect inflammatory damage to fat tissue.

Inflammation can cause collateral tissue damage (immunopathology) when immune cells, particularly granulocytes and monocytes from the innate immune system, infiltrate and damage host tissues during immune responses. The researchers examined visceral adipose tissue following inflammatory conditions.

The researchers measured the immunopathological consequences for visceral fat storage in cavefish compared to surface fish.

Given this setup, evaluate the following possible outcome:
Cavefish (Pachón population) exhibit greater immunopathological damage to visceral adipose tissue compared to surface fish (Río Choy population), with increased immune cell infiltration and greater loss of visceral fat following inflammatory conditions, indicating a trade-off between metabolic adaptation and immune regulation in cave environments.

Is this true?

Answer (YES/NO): NO